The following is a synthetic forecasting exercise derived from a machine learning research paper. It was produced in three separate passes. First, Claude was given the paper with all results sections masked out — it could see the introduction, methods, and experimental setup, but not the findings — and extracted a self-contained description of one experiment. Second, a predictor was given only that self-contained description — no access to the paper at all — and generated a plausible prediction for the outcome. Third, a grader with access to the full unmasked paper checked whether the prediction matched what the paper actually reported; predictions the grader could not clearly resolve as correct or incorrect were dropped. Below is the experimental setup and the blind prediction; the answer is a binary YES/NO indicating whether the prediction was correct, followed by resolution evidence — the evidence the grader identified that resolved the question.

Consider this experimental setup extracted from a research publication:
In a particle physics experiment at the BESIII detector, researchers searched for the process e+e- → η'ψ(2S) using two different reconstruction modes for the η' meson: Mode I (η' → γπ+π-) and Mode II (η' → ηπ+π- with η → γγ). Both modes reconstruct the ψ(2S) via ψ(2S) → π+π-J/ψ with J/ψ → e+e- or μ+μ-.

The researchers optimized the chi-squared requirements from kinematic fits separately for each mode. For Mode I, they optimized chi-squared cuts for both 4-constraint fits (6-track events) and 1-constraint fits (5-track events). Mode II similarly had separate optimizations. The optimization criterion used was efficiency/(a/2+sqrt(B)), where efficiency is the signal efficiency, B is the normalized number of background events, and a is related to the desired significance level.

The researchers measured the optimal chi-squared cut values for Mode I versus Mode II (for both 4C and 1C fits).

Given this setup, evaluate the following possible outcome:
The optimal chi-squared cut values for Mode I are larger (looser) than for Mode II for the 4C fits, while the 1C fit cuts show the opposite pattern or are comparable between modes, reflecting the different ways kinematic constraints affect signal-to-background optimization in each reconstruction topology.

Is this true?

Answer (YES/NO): NO